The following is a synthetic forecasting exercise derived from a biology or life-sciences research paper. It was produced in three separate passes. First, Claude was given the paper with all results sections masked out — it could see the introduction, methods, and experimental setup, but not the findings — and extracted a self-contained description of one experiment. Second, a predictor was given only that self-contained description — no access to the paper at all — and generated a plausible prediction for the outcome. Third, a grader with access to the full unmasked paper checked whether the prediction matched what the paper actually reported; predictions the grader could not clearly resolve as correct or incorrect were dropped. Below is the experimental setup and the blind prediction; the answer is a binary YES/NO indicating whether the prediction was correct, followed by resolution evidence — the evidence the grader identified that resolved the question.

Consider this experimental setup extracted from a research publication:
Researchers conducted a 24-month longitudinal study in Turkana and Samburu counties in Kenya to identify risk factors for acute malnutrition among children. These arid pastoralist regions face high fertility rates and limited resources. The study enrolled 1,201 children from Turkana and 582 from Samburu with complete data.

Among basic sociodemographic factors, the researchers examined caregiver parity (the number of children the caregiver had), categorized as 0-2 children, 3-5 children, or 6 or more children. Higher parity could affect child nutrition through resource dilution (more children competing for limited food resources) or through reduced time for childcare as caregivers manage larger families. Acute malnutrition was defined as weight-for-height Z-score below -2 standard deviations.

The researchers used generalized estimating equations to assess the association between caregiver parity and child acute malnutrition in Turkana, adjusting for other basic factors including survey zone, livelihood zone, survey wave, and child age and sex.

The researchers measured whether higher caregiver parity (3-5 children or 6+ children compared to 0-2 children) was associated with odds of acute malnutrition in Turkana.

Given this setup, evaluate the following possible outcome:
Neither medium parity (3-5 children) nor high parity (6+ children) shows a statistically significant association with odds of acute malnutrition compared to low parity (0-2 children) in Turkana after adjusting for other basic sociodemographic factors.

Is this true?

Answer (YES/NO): NO